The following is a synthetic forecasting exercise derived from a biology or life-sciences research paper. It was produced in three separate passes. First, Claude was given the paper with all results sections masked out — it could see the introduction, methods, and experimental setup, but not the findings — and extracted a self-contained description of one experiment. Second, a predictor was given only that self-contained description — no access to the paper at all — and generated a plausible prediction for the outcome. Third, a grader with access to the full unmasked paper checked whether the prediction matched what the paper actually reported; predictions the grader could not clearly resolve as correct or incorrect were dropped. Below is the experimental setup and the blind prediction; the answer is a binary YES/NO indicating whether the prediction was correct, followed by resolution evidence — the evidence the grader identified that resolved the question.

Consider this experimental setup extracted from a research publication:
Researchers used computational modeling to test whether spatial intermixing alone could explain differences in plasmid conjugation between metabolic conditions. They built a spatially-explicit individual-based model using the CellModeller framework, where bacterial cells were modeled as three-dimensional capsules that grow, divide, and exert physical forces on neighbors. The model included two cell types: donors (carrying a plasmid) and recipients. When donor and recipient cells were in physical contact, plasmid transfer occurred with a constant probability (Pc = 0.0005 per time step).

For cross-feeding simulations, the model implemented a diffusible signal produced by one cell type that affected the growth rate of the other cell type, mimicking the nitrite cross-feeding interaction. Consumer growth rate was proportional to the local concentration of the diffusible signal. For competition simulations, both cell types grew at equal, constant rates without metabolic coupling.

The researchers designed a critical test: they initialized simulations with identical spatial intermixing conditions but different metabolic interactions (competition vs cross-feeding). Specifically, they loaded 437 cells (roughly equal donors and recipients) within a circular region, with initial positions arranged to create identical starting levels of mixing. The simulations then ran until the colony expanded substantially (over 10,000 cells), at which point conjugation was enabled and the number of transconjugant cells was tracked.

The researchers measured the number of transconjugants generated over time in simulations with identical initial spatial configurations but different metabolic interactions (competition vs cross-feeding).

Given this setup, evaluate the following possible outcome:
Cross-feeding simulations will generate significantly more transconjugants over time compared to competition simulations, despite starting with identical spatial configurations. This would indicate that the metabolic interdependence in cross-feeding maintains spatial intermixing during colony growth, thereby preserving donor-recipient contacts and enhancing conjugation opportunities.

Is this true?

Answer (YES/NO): YES